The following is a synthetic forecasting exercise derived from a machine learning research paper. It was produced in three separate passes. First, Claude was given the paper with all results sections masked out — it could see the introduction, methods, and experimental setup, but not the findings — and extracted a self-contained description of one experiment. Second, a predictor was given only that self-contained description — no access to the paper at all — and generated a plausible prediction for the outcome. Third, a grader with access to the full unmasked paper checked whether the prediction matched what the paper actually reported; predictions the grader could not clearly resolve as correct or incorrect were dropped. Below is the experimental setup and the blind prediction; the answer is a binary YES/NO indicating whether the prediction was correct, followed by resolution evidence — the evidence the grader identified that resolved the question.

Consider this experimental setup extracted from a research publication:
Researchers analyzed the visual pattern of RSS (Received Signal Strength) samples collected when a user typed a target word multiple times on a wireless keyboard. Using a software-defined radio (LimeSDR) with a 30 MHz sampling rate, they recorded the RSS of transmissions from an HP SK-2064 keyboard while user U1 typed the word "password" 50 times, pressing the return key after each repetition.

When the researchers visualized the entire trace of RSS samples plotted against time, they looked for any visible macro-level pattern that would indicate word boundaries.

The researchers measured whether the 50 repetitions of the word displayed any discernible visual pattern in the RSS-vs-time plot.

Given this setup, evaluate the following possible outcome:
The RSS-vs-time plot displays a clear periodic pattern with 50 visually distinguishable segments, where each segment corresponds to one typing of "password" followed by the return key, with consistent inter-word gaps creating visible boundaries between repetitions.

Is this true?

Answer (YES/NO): YES